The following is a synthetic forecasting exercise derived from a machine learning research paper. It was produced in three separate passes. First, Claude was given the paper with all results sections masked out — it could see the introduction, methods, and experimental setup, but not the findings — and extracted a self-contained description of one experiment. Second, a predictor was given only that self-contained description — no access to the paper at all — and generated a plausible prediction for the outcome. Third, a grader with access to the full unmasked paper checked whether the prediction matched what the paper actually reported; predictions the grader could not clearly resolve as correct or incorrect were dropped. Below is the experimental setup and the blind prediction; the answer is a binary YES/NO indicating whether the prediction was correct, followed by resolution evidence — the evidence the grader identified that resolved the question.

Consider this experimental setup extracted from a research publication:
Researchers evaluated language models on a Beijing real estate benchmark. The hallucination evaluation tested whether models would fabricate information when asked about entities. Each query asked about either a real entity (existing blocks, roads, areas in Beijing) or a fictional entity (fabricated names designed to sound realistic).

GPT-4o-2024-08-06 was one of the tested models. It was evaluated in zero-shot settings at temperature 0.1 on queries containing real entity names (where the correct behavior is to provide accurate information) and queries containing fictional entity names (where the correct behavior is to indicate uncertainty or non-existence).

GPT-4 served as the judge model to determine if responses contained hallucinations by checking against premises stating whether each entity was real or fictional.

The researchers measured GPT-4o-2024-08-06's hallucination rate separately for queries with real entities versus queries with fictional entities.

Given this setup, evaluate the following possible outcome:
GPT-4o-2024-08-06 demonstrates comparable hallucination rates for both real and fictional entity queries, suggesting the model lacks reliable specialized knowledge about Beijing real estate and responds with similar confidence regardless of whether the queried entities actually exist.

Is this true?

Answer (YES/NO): NO